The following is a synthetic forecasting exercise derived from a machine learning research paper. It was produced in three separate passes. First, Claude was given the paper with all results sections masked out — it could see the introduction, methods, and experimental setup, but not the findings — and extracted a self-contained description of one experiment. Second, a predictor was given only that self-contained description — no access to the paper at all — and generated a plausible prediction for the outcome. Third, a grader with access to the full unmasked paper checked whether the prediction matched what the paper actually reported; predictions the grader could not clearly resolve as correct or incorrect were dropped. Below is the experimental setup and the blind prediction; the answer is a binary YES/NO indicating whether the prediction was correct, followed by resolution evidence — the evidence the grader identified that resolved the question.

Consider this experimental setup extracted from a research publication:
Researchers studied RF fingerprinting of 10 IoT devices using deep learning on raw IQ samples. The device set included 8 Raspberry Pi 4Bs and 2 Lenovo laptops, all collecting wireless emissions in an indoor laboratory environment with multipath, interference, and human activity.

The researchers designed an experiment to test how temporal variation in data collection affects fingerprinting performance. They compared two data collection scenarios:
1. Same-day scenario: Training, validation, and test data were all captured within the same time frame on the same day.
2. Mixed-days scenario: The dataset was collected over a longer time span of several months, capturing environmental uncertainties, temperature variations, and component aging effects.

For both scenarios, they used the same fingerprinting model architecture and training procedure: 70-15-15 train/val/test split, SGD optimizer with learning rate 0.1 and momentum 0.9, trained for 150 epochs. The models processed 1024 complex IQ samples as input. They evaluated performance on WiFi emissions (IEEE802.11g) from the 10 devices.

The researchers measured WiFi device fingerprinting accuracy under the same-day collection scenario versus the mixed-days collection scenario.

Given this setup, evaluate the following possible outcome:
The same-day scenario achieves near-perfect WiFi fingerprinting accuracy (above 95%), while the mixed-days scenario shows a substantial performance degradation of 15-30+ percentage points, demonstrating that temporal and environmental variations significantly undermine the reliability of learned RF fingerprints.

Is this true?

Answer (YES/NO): NO